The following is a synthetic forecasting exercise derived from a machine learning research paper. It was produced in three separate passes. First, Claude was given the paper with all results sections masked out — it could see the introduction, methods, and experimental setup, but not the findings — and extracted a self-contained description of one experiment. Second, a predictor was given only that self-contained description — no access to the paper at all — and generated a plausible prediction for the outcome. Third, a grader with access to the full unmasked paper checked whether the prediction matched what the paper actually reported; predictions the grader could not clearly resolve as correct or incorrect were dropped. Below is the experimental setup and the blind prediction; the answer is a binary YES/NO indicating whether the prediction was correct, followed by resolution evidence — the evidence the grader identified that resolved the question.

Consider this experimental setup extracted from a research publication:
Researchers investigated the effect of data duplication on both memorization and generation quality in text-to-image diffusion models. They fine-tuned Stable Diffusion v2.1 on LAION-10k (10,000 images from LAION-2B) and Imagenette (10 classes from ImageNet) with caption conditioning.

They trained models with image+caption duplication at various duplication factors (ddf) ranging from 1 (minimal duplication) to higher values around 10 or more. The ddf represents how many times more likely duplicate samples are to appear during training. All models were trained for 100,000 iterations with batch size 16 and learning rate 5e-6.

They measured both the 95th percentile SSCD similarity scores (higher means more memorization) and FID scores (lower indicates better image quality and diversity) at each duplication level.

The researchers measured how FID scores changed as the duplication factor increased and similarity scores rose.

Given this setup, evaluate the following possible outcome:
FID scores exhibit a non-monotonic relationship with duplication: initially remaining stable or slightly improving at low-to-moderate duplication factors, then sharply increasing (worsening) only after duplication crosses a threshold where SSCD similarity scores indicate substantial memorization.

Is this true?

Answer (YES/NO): NO